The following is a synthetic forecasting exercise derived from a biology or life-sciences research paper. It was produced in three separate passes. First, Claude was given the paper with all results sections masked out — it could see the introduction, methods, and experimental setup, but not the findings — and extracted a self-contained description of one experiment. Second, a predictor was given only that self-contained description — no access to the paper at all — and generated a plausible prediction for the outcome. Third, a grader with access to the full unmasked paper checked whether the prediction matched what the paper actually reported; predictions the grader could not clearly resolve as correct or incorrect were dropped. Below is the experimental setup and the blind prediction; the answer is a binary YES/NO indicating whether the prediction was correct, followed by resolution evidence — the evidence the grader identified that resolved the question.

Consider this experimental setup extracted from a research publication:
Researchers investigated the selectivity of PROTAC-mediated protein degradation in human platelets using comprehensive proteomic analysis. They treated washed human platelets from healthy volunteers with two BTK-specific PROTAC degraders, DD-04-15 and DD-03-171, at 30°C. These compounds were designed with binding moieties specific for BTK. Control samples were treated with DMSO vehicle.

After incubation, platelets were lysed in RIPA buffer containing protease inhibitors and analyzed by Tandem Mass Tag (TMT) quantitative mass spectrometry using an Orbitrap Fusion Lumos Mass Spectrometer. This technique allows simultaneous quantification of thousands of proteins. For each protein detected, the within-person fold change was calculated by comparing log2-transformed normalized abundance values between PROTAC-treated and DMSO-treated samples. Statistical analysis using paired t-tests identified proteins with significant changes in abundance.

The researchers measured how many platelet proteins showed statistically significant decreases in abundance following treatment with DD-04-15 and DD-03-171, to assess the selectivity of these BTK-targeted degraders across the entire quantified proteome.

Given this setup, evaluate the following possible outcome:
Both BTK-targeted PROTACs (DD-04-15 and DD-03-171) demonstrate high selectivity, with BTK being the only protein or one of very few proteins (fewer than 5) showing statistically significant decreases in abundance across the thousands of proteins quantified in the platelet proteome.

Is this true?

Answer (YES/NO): YES